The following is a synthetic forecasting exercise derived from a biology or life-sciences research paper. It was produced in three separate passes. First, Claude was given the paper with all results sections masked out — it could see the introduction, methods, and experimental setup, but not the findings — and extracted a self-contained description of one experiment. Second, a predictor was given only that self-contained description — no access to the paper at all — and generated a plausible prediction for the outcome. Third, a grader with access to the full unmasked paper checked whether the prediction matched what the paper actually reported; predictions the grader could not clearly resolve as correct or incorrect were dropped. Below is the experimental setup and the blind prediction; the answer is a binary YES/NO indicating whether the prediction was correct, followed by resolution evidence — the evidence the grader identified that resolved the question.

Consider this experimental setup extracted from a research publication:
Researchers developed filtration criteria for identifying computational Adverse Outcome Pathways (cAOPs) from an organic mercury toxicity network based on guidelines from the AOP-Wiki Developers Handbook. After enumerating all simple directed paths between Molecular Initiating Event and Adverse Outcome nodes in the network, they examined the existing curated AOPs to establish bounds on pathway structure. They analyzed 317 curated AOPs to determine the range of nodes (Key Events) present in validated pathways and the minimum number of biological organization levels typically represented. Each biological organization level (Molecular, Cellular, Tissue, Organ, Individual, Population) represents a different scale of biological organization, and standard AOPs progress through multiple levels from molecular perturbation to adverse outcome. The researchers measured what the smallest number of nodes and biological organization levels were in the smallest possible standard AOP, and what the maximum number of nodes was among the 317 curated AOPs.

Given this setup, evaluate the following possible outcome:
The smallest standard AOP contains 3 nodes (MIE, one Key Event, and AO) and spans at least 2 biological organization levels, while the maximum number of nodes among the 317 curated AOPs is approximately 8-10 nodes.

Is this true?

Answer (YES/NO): NO